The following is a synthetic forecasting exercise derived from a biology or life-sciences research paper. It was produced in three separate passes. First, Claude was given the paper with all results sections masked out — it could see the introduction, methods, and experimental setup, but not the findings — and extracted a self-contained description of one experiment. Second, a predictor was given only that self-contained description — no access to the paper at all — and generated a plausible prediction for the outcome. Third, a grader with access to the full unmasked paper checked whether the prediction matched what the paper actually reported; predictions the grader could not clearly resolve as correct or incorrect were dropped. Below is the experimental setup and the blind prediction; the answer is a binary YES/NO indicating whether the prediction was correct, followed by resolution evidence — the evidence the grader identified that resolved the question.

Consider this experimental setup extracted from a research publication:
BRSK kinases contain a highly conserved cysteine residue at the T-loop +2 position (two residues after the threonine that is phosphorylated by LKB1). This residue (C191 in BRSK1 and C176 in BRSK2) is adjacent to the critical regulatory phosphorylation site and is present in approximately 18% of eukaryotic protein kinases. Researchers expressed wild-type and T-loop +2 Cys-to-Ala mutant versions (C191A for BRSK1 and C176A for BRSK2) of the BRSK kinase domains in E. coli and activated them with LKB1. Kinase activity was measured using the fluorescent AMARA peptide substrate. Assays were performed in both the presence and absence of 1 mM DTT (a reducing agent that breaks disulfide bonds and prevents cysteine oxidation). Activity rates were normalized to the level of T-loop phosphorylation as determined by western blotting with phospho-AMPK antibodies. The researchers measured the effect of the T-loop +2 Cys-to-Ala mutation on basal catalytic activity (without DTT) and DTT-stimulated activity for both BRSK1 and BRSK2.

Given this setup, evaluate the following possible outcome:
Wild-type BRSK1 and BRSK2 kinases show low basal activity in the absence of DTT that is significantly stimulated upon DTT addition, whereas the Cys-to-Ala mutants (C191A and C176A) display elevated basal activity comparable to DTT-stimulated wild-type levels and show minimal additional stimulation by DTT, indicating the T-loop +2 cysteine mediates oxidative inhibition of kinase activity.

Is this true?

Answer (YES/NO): NO